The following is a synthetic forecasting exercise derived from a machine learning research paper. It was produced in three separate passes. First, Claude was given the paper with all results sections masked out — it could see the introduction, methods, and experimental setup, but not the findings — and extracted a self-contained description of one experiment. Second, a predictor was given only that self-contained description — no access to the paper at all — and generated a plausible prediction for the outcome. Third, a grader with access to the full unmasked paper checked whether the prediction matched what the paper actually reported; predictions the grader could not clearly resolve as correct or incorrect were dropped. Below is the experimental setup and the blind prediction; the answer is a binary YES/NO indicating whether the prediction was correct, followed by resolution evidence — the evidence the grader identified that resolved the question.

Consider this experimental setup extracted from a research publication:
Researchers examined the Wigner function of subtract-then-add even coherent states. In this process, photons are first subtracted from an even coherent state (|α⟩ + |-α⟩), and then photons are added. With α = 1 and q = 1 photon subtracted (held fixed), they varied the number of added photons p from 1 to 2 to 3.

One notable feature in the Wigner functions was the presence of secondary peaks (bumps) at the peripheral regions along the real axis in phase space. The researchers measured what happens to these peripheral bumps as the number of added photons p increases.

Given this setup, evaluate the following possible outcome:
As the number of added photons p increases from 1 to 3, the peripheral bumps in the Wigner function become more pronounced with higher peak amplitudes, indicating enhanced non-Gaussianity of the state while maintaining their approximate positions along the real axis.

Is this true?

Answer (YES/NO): NO